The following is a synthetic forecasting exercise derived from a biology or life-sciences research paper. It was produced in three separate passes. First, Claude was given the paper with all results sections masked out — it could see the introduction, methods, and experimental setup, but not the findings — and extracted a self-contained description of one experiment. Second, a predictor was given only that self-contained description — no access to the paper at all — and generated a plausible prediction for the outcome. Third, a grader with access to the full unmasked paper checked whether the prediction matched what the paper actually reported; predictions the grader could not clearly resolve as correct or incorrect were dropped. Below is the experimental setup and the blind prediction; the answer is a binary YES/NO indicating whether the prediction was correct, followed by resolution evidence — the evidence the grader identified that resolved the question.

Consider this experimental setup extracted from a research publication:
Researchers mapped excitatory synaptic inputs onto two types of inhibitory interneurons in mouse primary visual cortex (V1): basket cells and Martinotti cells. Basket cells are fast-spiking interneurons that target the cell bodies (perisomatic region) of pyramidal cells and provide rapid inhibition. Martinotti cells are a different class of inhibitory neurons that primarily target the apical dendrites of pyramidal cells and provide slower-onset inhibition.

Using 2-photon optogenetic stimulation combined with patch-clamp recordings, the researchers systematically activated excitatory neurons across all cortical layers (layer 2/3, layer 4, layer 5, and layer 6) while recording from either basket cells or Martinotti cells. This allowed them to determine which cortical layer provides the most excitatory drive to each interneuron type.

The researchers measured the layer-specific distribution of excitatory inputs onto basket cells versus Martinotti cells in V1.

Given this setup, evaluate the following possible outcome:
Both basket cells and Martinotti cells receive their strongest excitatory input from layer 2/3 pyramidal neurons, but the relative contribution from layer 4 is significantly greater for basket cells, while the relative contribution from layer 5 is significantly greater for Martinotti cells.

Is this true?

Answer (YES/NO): NO